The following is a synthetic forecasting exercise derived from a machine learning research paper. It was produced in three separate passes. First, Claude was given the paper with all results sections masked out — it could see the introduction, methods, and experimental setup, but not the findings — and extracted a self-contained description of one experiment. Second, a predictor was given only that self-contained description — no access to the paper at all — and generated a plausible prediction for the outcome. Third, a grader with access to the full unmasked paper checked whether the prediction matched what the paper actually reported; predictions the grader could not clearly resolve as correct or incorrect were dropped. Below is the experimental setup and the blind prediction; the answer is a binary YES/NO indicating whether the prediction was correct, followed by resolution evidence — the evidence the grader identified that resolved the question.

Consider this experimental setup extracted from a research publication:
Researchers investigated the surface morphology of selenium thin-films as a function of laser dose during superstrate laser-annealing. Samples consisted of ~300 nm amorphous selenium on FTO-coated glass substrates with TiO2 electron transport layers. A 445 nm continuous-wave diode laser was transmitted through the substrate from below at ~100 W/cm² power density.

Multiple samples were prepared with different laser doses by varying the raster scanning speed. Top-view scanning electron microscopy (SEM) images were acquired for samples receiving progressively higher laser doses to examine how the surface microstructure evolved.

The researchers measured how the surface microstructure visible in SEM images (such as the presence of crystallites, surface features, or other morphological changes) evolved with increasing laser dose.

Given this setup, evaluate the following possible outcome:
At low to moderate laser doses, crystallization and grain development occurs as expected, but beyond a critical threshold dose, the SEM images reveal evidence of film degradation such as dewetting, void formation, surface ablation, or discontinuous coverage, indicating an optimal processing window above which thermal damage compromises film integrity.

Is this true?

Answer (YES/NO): NO